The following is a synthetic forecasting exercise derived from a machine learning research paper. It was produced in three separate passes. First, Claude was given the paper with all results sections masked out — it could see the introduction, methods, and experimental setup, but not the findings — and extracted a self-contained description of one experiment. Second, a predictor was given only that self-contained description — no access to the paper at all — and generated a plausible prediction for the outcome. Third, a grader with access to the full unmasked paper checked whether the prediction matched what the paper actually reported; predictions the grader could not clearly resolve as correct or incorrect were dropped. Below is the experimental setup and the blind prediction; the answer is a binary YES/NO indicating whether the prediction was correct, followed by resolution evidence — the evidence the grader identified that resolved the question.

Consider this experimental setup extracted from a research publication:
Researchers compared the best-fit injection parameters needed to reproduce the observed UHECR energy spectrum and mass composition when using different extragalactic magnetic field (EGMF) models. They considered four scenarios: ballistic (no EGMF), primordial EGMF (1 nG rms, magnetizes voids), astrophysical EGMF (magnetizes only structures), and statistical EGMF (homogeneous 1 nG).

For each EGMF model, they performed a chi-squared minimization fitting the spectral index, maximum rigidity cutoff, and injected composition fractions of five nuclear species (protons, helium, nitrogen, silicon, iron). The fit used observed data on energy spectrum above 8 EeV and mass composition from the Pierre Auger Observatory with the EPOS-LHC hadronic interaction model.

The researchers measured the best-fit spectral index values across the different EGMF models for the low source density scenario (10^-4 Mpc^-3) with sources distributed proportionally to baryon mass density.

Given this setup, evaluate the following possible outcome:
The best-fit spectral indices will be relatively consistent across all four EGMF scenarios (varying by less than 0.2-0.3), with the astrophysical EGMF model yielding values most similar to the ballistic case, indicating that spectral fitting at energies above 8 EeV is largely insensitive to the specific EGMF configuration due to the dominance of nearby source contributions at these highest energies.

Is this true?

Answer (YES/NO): NO